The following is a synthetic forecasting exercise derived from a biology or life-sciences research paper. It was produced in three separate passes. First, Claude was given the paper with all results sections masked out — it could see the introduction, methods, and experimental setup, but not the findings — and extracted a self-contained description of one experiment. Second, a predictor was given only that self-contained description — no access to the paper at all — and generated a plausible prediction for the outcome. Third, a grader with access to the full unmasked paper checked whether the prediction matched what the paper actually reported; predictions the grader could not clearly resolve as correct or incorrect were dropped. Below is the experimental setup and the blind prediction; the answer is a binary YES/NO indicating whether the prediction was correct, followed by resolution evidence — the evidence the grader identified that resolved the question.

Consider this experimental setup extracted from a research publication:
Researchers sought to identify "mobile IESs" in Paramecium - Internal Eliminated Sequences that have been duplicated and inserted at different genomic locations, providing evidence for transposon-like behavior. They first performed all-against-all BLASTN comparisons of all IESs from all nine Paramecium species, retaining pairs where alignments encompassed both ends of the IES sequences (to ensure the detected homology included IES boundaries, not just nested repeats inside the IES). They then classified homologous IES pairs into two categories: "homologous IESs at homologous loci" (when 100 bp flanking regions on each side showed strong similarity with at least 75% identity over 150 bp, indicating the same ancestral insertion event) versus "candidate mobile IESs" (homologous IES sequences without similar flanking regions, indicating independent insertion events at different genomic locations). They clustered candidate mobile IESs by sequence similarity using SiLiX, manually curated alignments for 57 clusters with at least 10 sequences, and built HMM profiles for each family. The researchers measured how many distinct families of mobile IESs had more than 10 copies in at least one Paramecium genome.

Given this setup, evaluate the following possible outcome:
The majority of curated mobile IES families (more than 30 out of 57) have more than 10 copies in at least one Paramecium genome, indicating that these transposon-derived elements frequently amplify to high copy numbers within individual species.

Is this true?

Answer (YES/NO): NO